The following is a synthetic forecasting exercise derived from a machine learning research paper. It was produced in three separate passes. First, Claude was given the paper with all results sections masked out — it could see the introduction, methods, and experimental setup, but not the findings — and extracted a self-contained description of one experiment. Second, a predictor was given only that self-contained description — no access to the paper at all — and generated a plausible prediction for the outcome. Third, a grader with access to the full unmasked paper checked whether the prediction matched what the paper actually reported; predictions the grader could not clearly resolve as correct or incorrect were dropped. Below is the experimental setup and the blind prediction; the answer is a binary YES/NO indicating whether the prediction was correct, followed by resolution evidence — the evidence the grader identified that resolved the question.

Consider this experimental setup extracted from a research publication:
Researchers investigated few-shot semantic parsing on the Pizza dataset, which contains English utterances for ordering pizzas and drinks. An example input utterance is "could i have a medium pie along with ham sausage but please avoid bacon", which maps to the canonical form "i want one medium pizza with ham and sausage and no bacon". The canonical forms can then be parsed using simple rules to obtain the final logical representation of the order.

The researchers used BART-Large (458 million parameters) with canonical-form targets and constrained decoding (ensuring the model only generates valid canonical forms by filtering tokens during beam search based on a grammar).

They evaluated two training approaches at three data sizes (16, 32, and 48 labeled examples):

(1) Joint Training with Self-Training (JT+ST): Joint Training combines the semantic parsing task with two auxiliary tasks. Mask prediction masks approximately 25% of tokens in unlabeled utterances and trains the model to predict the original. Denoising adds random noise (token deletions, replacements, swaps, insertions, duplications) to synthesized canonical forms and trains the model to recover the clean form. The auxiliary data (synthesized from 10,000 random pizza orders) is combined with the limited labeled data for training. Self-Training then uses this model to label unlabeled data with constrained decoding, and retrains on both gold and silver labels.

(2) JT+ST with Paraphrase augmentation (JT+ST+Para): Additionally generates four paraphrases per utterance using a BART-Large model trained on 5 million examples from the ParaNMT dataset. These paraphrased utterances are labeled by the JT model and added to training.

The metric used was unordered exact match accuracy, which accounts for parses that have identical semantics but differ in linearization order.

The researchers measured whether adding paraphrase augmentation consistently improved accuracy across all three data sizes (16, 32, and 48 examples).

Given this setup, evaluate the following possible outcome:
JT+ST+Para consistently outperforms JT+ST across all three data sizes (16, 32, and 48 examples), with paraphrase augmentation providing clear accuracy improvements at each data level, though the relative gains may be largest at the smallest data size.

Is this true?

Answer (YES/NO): NO